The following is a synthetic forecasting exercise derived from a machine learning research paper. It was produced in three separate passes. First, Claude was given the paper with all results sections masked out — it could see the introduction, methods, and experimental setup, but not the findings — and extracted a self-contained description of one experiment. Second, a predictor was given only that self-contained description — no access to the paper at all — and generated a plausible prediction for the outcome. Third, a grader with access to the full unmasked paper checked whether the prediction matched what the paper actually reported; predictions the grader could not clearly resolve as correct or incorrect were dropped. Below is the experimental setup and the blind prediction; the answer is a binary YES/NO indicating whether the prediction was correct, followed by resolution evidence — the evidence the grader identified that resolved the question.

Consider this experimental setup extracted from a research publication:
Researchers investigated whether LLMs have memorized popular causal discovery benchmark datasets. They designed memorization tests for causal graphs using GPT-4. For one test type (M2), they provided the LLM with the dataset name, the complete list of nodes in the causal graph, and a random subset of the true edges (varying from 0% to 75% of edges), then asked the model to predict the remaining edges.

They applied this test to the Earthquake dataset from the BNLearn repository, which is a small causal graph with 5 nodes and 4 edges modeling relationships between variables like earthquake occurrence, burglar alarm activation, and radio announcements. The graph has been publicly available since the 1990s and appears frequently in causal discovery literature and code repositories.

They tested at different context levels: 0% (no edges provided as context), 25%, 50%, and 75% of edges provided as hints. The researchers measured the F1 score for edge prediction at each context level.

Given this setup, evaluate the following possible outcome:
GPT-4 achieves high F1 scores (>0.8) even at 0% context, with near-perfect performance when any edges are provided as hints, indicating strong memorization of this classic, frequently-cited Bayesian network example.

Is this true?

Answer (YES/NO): YES